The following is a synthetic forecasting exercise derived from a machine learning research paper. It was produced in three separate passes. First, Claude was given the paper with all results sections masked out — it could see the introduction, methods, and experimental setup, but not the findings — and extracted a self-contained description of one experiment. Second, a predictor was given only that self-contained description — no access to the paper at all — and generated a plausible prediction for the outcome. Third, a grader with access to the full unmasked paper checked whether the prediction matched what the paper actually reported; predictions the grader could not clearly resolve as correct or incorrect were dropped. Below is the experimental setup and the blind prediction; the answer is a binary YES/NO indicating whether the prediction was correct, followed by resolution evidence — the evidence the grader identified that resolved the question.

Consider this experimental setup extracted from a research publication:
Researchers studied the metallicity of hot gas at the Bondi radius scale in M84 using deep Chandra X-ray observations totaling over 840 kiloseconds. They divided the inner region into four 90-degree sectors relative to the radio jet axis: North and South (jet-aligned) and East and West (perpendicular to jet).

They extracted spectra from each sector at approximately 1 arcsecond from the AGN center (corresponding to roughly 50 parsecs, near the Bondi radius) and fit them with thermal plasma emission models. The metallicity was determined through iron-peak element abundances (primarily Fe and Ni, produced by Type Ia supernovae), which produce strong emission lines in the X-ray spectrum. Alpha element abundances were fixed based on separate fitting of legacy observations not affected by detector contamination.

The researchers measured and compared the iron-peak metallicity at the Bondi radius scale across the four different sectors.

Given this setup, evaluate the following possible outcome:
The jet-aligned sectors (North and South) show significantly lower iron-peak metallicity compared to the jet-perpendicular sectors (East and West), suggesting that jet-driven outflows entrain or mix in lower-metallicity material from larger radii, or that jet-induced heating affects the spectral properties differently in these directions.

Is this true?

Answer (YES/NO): NO